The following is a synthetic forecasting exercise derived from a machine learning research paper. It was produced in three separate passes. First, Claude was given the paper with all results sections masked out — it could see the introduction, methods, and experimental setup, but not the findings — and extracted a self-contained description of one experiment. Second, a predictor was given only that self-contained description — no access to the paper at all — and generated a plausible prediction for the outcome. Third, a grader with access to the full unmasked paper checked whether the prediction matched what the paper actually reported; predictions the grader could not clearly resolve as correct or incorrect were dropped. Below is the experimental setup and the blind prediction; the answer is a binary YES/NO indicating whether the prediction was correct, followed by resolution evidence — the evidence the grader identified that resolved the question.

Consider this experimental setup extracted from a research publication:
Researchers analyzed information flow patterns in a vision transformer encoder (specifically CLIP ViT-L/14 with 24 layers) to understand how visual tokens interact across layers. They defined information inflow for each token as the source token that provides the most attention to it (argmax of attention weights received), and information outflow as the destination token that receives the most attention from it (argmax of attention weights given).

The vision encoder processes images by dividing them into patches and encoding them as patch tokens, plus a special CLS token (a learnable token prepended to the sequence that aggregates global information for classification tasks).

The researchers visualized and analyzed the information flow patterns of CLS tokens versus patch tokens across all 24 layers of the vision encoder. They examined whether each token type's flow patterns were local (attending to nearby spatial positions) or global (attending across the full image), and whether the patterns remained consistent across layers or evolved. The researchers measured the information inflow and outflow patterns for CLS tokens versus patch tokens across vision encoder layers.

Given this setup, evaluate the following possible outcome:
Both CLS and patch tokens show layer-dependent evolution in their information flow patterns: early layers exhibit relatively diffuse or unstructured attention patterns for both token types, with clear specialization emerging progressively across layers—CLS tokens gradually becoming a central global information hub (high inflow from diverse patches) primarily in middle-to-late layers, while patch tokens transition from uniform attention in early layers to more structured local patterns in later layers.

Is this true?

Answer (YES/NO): NO